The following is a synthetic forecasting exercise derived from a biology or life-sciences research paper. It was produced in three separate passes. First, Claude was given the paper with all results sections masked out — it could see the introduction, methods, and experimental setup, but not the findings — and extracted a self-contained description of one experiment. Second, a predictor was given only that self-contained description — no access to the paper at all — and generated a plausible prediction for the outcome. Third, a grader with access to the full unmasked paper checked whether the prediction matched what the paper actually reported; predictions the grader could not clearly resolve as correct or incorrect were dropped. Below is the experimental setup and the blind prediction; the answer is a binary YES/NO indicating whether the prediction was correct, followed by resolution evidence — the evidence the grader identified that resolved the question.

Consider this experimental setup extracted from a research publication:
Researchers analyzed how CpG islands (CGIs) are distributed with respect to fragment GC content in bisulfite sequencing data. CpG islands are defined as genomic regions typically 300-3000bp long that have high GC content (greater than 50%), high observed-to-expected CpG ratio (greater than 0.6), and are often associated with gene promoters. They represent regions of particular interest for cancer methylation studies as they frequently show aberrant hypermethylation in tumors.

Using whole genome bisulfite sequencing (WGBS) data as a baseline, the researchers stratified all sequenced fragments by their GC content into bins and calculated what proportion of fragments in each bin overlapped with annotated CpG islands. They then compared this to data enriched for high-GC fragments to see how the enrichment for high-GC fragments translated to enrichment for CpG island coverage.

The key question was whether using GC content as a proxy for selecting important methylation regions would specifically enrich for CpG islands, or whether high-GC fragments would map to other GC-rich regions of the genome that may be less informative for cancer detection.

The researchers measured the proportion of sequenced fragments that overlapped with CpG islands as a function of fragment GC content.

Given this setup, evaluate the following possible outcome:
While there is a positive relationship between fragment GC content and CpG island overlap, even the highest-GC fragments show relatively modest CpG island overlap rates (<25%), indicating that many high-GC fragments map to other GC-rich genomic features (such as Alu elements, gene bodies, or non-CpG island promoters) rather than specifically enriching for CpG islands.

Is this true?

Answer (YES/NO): NO